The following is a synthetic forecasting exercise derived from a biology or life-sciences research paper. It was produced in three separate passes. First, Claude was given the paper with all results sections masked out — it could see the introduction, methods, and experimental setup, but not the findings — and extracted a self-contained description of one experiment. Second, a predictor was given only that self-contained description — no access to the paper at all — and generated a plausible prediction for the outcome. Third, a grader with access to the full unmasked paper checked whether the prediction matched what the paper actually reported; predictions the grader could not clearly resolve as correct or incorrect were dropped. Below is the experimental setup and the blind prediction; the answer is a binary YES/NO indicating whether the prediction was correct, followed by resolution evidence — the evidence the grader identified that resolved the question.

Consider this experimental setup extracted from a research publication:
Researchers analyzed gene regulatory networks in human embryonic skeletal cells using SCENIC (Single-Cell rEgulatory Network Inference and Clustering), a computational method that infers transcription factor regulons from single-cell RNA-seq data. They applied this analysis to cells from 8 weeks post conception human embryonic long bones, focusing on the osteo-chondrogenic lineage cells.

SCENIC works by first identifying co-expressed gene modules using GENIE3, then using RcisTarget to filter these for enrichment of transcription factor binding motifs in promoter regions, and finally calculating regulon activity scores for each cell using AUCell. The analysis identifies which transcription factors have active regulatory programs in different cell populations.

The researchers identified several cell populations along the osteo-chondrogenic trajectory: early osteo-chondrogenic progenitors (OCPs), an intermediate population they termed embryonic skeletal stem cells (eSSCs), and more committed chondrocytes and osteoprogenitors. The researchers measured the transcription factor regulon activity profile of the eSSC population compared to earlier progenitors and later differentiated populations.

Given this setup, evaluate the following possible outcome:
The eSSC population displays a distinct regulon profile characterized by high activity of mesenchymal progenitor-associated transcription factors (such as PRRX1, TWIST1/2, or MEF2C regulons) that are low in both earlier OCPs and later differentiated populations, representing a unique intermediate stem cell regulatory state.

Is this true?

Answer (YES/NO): NO